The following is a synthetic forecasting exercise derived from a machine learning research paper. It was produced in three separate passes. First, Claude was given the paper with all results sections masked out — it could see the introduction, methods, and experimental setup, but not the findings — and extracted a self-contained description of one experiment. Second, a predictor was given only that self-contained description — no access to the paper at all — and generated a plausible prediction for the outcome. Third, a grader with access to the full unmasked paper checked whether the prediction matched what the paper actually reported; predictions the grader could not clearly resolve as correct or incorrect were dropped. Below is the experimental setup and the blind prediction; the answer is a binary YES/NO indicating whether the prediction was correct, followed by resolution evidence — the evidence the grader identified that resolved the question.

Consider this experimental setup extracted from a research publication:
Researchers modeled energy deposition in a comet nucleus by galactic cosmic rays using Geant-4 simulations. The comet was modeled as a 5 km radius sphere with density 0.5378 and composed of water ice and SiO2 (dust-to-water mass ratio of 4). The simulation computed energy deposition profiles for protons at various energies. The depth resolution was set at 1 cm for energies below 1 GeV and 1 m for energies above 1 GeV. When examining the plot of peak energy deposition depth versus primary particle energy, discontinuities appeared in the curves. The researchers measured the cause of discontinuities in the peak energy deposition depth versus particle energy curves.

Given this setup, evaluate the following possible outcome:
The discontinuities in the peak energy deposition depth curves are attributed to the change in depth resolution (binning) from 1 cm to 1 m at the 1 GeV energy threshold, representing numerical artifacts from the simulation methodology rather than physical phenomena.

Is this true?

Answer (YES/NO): YES